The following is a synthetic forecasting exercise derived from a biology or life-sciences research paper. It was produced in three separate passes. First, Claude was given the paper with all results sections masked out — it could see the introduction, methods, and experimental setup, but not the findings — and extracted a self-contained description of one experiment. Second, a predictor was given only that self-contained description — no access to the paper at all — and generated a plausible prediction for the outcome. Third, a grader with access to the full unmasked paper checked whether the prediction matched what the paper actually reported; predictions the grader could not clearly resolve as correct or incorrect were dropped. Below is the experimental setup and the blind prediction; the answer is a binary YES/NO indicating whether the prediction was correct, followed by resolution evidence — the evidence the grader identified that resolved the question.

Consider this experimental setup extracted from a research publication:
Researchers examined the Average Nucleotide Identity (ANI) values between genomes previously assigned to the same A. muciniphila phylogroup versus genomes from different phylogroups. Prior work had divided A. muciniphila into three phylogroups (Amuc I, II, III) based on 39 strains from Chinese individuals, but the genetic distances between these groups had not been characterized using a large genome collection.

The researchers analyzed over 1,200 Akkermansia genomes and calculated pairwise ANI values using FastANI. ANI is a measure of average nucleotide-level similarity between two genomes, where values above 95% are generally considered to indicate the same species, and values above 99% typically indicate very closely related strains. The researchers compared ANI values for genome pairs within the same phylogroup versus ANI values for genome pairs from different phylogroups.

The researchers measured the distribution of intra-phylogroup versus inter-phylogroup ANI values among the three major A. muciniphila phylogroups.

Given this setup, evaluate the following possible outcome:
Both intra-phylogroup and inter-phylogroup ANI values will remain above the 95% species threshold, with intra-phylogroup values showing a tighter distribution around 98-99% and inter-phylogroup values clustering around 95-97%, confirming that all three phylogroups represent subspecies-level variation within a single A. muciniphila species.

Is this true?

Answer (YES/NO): NO